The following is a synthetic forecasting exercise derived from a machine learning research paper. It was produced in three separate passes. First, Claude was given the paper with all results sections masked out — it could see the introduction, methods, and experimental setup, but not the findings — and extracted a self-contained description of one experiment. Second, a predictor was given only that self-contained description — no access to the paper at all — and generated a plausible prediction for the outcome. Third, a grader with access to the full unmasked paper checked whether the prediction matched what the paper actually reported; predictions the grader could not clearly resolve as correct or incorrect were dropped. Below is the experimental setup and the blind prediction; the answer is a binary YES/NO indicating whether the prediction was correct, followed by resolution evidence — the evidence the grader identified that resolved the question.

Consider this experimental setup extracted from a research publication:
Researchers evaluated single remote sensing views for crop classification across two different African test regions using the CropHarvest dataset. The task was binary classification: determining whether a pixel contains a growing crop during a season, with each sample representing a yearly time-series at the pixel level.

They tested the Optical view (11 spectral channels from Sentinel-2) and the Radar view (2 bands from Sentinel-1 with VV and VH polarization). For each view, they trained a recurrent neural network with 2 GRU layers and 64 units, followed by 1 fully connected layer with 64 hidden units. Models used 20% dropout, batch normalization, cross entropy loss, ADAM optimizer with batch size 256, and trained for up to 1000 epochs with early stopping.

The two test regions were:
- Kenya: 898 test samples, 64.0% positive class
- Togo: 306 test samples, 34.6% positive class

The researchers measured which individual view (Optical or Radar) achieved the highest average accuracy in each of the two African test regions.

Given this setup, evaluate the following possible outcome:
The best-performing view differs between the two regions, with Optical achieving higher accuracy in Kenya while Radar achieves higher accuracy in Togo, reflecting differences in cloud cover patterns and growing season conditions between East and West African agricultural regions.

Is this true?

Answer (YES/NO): NO